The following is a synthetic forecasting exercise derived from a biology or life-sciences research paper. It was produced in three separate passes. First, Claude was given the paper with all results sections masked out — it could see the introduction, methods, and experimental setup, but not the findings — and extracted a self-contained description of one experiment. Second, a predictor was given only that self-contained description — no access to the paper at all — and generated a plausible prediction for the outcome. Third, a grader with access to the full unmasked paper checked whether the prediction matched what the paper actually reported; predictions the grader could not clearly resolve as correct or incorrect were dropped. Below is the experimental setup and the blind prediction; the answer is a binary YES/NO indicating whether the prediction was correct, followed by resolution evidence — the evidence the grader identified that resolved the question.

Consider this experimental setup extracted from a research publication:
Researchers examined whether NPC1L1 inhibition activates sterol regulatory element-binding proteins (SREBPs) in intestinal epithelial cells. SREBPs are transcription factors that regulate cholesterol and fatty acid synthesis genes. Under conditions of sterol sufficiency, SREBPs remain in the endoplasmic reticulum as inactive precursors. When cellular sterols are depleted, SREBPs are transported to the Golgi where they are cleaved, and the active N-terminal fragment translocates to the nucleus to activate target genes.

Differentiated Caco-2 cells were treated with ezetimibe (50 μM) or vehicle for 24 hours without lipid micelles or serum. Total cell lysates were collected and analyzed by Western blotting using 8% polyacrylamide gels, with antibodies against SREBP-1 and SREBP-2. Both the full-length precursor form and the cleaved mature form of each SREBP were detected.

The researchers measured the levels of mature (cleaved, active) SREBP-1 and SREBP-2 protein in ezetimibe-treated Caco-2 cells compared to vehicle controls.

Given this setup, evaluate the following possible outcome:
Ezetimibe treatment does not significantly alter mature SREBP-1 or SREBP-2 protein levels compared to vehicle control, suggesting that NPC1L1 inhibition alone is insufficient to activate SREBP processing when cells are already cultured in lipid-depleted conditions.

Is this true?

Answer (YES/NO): NO